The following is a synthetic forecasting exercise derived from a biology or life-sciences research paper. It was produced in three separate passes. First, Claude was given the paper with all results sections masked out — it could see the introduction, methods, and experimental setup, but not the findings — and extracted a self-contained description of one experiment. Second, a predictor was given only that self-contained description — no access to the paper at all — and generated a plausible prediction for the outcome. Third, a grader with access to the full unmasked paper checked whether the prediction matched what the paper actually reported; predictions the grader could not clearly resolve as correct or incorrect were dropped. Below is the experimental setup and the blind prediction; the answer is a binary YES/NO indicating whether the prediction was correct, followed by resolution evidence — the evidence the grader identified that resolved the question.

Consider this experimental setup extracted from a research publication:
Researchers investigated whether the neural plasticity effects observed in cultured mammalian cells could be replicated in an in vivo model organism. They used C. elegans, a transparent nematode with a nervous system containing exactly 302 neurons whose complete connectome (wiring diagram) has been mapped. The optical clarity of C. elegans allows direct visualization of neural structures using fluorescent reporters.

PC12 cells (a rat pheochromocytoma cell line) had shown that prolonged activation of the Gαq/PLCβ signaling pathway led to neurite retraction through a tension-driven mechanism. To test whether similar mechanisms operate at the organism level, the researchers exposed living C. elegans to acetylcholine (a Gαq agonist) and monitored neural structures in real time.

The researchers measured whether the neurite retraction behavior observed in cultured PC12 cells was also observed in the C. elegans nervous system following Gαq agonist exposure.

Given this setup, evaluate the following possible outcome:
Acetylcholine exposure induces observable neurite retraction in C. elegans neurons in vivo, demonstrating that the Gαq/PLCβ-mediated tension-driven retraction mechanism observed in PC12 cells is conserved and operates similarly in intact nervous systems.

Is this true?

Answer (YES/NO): YES